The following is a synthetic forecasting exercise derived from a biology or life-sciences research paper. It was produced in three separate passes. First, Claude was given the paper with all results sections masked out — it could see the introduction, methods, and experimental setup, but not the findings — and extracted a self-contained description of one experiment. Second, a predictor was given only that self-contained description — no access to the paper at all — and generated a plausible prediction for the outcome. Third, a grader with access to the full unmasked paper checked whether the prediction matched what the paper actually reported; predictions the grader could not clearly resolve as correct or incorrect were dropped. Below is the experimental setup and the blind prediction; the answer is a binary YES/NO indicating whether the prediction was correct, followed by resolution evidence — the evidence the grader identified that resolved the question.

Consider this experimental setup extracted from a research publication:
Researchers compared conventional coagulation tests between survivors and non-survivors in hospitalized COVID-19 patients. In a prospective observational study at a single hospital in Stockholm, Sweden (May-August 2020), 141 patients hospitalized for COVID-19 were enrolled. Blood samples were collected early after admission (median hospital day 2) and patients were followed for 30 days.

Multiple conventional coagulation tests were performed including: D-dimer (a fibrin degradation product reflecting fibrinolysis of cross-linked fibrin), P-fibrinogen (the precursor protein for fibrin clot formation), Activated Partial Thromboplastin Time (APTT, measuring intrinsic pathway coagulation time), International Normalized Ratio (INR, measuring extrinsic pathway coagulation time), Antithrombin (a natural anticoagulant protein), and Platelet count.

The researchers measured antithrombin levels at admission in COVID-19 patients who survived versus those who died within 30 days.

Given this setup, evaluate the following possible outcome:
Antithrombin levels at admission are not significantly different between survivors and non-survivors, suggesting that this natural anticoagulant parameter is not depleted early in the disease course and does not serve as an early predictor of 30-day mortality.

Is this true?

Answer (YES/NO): YES